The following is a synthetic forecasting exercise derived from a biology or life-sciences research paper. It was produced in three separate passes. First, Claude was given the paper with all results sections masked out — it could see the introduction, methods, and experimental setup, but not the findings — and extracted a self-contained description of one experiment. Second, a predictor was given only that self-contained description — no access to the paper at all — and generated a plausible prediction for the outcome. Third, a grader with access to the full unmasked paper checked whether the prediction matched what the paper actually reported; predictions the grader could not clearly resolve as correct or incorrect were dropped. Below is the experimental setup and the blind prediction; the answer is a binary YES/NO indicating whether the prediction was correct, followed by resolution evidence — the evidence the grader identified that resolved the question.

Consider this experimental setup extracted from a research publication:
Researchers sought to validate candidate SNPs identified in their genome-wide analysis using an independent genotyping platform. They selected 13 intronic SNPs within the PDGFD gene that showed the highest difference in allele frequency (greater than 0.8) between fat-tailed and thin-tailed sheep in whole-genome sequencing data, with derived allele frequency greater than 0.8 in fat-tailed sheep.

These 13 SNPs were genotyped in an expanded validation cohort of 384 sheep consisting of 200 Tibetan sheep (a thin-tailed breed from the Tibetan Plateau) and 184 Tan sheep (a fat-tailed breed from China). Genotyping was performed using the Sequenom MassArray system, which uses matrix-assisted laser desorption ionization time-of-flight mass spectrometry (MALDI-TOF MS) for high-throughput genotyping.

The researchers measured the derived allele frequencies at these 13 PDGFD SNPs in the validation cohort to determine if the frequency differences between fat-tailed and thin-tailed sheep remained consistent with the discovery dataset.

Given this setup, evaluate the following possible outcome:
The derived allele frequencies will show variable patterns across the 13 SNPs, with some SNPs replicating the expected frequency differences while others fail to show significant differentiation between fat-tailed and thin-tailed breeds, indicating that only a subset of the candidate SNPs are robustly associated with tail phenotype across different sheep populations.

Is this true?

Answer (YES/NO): NO